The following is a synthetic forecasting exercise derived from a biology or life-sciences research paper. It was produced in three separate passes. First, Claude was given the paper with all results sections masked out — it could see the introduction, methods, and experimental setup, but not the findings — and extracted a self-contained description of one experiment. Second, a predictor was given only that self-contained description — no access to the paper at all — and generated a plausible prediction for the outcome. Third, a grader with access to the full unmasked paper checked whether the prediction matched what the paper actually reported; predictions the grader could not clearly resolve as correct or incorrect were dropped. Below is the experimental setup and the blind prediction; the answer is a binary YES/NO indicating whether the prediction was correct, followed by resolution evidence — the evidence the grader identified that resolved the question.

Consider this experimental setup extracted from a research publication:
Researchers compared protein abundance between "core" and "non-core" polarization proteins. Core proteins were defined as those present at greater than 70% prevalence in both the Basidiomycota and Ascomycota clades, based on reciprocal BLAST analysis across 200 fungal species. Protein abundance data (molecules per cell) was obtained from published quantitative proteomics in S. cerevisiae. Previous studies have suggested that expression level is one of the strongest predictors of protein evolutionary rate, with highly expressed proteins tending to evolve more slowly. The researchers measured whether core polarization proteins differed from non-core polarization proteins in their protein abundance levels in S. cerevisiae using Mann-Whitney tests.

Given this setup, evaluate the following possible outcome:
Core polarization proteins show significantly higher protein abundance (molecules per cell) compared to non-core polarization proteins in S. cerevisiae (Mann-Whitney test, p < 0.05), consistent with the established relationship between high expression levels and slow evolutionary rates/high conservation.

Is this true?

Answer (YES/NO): YES